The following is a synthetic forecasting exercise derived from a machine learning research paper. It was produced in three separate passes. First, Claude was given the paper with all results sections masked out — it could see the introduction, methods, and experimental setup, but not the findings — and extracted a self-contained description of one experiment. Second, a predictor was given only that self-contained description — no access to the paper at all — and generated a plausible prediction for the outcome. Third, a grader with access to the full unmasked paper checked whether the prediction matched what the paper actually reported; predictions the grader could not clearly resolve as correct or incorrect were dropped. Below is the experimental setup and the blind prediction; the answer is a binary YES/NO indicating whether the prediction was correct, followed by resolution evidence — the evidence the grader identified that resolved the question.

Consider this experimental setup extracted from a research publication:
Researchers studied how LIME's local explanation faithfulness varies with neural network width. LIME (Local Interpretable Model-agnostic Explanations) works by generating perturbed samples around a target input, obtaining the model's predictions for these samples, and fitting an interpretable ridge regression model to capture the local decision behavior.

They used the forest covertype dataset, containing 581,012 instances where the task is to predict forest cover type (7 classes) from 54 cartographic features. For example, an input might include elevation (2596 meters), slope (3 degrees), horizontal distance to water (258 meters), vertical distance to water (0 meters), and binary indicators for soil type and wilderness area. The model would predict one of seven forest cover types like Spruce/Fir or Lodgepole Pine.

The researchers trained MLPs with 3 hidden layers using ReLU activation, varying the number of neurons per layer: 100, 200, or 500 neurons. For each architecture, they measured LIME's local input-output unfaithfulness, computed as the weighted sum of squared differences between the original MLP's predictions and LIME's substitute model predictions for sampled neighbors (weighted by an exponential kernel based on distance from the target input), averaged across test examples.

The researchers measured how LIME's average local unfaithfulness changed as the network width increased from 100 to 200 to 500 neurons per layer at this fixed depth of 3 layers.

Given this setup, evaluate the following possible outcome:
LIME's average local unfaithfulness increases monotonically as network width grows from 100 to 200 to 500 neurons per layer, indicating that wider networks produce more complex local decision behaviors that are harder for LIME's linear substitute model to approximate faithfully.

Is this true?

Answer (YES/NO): NO